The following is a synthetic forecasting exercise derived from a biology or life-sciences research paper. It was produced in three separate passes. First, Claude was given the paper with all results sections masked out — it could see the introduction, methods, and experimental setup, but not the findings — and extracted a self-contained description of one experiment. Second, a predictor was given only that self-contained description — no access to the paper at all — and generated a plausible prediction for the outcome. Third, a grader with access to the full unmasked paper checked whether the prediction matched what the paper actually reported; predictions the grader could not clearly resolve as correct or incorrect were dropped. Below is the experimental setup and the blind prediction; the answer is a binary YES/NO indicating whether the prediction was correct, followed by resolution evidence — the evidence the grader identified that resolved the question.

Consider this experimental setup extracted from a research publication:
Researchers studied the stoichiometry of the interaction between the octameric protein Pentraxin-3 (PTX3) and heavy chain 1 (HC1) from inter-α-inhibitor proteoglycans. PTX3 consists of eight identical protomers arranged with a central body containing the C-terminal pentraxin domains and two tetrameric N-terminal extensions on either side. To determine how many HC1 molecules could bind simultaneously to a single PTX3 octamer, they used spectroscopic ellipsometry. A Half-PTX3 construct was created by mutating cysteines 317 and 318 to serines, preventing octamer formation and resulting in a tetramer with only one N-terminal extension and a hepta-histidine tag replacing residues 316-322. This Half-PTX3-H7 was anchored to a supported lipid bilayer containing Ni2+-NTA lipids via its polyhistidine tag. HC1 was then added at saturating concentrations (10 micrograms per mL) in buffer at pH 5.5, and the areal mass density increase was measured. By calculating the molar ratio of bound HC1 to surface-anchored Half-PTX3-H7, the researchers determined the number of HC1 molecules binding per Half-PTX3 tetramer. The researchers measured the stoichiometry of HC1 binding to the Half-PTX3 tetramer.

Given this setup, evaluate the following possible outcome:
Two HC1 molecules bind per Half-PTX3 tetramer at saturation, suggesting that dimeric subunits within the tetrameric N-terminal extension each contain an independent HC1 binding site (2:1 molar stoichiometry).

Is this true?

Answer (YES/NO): NO